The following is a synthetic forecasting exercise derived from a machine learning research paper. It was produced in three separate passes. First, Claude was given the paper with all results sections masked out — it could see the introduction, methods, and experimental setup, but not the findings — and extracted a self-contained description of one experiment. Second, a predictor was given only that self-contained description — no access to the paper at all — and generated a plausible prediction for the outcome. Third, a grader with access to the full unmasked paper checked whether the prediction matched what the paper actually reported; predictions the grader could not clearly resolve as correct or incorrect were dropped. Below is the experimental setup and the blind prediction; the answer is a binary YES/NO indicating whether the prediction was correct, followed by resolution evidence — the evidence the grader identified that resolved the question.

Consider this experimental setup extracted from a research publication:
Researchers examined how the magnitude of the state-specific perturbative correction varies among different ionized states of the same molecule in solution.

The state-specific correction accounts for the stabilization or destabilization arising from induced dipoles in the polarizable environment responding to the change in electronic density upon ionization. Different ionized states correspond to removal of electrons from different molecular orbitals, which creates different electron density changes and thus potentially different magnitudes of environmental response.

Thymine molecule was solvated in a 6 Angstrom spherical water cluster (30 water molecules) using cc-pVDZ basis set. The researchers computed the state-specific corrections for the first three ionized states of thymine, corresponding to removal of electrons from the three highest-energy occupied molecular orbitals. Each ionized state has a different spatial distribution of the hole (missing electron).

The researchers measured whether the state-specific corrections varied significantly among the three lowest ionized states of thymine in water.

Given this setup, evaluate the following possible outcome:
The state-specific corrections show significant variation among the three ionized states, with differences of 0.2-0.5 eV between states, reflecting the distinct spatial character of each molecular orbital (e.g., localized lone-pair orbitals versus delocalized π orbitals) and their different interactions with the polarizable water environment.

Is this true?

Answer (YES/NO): NO